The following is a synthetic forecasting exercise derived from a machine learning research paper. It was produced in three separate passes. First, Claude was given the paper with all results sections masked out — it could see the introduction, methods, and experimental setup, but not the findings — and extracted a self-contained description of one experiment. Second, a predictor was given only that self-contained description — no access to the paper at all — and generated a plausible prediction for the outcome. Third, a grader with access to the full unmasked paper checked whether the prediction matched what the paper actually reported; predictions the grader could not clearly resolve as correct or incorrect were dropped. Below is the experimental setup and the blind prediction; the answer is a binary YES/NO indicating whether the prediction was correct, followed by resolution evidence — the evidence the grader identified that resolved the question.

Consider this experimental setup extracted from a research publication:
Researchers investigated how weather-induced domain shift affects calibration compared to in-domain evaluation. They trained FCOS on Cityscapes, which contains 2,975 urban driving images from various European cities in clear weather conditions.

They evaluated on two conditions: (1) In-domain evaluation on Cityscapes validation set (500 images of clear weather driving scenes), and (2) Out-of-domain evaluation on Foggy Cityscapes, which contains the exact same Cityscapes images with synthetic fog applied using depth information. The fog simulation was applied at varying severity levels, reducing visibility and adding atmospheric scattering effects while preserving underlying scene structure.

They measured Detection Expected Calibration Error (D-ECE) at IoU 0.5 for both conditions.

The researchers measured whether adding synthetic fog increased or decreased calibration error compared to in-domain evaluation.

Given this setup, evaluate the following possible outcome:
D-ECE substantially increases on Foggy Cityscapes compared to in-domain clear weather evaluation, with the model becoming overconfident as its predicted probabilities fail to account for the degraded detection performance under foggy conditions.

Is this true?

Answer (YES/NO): YES